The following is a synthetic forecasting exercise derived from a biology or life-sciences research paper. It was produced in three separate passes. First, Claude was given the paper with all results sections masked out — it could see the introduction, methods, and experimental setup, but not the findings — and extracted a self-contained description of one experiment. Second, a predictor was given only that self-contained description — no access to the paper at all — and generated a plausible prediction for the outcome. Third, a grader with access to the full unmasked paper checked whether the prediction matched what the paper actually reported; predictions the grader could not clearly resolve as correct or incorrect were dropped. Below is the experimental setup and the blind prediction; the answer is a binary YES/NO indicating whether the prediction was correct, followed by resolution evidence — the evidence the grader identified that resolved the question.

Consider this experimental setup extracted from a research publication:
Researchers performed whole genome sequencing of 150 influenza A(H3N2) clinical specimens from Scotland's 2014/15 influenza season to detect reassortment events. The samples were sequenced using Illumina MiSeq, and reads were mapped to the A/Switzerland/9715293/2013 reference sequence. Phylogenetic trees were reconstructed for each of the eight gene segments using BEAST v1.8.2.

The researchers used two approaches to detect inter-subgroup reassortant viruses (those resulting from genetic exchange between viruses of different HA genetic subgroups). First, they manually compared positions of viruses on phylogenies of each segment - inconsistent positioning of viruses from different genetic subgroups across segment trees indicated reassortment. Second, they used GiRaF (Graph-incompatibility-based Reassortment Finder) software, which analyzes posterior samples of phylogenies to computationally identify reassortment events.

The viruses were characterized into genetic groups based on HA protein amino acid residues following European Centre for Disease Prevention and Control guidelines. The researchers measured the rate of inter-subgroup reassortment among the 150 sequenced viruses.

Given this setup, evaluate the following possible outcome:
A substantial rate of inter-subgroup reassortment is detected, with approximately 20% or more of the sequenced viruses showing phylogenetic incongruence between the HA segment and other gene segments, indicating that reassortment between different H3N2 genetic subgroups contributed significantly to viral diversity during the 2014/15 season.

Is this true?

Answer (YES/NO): NO